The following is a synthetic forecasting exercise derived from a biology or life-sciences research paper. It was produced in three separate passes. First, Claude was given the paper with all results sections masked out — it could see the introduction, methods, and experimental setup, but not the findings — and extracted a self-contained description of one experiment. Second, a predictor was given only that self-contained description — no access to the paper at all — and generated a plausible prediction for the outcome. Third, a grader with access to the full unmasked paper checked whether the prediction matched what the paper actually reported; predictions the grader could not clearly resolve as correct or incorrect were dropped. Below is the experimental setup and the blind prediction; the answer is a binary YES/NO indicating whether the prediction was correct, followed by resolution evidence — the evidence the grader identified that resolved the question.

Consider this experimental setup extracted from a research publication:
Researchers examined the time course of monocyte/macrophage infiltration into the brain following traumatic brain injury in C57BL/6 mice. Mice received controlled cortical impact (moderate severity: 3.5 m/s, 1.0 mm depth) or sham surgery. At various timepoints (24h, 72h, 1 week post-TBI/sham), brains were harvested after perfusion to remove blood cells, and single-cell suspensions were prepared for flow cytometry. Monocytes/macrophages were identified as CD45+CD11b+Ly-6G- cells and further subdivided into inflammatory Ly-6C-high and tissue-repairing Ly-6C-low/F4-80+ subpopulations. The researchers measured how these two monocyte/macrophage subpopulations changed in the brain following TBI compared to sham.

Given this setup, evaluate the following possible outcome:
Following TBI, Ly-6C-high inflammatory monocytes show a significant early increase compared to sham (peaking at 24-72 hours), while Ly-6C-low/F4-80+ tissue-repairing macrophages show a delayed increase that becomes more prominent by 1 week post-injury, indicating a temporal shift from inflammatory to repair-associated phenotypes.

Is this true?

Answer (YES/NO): NO